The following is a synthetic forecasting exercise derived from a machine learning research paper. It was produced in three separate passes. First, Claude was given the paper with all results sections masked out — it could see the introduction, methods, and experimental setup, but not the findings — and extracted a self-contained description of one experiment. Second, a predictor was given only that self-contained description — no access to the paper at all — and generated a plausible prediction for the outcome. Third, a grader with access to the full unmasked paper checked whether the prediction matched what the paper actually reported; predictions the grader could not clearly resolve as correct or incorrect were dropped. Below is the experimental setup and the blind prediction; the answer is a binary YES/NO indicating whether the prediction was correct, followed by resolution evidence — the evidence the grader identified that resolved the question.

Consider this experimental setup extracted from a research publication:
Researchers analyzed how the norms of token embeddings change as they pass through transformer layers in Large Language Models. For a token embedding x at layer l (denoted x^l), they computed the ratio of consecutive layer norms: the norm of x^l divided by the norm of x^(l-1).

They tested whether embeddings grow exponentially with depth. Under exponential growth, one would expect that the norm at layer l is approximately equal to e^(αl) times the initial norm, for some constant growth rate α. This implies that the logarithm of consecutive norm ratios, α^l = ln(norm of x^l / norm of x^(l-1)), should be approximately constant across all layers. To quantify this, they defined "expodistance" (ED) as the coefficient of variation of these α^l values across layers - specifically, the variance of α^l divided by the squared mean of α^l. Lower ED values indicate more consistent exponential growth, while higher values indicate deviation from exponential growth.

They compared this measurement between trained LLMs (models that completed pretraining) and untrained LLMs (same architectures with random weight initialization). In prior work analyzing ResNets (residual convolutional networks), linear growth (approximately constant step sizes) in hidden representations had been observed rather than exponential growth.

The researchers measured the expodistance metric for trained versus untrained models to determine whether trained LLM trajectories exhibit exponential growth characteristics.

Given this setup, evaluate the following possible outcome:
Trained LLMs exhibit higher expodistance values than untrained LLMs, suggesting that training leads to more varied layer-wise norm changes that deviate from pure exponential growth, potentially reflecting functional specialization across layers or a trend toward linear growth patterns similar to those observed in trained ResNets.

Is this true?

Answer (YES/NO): NO